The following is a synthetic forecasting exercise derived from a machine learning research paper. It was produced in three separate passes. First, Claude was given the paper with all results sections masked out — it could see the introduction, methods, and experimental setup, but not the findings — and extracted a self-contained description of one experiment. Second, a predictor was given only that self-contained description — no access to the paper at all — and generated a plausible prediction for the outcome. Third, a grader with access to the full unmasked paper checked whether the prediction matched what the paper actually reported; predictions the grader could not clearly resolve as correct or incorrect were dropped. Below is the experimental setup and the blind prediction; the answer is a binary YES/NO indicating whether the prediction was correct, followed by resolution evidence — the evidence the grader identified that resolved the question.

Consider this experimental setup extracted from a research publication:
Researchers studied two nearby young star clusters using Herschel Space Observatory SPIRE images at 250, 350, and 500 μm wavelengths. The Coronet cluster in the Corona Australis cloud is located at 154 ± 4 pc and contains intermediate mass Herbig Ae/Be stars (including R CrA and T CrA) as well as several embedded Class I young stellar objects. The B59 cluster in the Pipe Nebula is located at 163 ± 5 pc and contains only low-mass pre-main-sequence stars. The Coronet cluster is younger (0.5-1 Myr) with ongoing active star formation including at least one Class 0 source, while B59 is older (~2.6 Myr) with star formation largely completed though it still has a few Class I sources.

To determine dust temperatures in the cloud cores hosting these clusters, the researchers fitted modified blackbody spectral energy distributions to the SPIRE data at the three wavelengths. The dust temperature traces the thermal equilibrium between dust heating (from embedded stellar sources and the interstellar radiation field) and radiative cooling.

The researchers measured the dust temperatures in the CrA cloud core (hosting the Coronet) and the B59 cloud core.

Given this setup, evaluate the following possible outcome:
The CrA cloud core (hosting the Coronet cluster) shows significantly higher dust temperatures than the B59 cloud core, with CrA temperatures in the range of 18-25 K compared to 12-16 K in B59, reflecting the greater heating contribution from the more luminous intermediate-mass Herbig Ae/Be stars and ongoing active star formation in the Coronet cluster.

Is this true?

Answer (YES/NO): NO